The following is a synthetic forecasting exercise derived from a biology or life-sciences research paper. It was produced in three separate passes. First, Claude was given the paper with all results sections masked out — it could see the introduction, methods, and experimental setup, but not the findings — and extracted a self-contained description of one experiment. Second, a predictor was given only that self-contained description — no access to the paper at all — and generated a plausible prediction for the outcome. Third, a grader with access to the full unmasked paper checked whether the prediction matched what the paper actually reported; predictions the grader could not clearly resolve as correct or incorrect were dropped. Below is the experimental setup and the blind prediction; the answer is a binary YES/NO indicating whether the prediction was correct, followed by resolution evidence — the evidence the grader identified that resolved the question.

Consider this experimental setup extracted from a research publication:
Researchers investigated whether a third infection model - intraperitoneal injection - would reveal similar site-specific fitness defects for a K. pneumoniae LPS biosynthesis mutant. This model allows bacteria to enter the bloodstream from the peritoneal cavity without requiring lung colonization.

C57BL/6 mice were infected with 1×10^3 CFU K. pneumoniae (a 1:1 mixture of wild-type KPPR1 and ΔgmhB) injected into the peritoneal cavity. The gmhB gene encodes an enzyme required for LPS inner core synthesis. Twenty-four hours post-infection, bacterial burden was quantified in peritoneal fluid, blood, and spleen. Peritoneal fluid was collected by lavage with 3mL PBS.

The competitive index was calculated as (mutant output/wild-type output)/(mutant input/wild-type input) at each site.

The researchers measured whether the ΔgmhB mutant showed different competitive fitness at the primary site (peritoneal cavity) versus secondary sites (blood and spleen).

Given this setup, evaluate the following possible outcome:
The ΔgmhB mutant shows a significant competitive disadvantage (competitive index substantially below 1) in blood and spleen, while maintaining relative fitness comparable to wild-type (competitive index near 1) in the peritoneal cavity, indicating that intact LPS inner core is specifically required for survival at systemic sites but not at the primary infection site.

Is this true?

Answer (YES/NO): NO